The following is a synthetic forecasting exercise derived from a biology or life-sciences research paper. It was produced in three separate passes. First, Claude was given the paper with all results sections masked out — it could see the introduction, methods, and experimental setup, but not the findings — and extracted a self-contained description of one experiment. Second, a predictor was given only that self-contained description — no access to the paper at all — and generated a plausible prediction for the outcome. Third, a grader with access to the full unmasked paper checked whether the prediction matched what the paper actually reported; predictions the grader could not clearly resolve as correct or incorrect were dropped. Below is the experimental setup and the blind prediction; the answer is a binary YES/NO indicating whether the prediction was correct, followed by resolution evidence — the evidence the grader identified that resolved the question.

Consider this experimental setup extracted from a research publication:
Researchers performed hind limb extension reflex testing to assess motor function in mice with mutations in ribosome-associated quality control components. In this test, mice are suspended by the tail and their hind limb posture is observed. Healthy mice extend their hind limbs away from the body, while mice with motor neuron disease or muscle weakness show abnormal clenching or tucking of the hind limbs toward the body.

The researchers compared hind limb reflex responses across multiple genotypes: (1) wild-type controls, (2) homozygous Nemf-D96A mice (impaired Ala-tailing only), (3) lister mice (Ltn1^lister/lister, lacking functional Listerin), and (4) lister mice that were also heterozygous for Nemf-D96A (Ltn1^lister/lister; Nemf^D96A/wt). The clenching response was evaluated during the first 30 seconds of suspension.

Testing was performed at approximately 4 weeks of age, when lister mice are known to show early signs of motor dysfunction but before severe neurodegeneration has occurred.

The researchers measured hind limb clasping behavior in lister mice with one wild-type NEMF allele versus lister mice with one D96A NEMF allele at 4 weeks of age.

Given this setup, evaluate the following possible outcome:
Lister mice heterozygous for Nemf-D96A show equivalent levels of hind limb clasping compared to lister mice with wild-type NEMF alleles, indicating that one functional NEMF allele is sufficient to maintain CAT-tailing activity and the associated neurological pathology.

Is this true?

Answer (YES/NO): NO